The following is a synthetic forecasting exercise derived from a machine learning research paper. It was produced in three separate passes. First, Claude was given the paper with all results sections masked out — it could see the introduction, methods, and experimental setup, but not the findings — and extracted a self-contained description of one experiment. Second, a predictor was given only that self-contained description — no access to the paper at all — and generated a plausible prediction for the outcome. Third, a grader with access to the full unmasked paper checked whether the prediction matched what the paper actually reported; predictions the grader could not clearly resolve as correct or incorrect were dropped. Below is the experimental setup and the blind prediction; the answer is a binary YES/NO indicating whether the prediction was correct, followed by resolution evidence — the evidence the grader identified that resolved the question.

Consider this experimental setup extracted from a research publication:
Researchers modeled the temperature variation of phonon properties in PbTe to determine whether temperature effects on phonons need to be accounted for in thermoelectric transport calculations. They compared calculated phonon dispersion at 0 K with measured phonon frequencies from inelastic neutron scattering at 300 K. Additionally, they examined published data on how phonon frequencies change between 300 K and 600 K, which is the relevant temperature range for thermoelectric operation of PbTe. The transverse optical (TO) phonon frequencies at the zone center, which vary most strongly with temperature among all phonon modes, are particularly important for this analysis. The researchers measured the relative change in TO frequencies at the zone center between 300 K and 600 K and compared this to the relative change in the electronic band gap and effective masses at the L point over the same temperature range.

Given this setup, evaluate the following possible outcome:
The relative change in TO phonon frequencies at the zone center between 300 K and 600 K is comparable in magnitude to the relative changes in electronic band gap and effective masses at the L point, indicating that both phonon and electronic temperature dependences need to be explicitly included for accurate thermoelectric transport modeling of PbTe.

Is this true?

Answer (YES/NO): NO